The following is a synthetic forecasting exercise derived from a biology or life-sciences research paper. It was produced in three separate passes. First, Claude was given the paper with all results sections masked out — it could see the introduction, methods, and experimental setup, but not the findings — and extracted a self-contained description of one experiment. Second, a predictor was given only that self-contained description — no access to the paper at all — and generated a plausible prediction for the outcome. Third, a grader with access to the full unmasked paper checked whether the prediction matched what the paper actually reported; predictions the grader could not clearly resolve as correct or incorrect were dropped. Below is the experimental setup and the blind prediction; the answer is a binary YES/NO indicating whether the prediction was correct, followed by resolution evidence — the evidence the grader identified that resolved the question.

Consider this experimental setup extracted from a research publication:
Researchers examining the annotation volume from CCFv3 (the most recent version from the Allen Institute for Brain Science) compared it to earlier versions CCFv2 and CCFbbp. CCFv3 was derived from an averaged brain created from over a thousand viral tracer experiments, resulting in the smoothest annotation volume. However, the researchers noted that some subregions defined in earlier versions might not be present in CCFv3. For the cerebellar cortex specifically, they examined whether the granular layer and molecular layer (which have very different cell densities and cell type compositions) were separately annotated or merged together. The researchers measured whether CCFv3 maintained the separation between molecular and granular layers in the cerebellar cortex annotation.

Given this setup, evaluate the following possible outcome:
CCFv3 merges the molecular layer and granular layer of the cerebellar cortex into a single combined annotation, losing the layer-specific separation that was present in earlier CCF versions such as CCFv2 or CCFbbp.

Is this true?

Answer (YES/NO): YES